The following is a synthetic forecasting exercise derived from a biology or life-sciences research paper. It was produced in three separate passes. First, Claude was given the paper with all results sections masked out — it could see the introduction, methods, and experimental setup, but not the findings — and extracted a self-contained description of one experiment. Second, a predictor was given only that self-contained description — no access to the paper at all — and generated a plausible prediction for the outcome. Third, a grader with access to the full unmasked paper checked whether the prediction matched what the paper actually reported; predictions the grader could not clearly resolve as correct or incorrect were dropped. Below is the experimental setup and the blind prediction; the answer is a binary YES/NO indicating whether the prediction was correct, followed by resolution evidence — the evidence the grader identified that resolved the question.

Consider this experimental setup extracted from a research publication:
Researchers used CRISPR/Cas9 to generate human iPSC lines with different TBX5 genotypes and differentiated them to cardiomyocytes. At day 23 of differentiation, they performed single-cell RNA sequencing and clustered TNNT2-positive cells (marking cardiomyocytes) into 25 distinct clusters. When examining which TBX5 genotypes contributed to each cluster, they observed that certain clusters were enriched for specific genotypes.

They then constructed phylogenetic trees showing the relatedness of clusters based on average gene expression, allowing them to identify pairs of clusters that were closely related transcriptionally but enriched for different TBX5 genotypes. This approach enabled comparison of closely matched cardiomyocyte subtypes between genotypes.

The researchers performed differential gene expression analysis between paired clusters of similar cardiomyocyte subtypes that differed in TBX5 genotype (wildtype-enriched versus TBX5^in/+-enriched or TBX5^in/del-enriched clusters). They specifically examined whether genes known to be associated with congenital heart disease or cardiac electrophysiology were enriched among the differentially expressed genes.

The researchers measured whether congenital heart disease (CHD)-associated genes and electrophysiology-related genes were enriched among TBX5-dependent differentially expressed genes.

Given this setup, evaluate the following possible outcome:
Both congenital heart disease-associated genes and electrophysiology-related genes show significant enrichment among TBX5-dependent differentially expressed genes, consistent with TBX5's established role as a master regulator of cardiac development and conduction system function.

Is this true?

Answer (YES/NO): YES